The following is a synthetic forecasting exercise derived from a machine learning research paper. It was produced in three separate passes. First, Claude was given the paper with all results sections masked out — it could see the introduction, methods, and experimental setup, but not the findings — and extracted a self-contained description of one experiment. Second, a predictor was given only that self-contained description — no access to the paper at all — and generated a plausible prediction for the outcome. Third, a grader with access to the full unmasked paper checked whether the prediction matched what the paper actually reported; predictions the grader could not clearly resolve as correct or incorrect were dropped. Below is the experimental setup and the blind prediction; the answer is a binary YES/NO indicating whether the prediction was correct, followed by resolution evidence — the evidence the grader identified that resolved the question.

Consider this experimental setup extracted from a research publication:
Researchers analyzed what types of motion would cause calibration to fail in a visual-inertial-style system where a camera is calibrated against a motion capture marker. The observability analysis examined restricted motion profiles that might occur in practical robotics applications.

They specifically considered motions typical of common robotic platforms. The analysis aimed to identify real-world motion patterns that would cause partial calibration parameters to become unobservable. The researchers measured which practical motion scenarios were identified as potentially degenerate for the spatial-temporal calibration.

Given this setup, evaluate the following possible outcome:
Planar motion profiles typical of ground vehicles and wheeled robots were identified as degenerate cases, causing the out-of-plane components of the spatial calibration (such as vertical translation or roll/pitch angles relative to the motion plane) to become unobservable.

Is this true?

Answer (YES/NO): NO